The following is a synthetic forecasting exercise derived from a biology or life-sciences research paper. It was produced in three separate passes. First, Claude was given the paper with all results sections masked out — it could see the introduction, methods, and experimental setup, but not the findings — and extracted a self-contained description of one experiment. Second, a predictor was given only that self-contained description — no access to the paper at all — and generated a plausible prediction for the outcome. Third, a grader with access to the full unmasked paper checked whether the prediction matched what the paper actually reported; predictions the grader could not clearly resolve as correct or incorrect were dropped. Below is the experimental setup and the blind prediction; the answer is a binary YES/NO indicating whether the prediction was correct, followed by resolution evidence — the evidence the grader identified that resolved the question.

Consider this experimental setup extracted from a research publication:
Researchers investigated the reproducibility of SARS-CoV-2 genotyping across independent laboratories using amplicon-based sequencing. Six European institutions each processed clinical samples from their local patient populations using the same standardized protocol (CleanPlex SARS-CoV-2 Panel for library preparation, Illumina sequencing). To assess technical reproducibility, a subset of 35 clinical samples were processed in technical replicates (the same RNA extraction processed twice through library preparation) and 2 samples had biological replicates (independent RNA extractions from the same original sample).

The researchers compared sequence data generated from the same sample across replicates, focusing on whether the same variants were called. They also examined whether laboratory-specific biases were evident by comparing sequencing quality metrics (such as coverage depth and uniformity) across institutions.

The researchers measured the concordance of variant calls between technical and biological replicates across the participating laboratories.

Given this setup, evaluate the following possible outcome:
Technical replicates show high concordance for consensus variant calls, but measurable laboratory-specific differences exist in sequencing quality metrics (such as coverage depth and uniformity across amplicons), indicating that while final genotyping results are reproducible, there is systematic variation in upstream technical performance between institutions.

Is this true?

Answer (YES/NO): NO